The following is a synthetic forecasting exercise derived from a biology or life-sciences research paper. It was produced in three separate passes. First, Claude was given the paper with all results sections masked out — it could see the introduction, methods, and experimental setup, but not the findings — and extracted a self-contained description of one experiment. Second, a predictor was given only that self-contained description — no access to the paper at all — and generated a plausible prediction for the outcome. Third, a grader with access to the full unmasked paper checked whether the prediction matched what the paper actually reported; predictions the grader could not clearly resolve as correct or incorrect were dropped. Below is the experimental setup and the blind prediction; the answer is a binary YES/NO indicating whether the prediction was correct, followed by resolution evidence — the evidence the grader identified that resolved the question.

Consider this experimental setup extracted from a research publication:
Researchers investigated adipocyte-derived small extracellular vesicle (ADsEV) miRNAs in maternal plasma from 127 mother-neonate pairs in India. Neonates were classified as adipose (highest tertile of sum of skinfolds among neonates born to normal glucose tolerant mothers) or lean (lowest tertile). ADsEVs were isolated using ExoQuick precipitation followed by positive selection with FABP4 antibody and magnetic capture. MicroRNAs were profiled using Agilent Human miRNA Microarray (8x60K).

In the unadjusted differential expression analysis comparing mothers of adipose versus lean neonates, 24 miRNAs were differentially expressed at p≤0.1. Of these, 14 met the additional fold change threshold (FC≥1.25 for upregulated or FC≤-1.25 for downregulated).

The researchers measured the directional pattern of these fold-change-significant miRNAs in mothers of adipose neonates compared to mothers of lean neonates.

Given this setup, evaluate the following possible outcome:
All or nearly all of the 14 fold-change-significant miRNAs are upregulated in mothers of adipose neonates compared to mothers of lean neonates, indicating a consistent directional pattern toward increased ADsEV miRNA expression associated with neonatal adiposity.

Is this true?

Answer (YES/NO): YES